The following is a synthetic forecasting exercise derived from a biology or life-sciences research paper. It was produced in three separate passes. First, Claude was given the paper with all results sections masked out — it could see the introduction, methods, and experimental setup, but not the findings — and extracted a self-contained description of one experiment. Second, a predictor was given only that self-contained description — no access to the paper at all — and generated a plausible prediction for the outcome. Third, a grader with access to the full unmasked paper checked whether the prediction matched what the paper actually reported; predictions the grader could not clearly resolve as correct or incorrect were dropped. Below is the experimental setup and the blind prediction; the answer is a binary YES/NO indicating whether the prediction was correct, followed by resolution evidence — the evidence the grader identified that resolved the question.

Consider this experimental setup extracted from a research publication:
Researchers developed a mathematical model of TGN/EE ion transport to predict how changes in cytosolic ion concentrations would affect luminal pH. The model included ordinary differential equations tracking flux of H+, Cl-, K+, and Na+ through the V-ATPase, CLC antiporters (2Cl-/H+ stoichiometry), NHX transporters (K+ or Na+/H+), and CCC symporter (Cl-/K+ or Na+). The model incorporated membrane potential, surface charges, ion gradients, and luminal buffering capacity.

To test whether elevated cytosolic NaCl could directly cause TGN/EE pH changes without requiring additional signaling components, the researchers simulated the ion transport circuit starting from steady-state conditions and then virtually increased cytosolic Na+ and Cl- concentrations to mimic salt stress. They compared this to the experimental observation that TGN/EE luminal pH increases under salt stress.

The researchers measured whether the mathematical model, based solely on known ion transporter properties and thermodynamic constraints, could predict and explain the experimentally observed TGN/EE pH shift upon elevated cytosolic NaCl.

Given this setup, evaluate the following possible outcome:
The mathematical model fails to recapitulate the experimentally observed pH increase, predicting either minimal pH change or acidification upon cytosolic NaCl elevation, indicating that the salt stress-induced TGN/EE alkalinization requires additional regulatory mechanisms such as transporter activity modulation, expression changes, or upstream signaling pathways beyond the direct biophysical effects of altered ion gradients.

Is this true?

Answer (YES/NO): NO